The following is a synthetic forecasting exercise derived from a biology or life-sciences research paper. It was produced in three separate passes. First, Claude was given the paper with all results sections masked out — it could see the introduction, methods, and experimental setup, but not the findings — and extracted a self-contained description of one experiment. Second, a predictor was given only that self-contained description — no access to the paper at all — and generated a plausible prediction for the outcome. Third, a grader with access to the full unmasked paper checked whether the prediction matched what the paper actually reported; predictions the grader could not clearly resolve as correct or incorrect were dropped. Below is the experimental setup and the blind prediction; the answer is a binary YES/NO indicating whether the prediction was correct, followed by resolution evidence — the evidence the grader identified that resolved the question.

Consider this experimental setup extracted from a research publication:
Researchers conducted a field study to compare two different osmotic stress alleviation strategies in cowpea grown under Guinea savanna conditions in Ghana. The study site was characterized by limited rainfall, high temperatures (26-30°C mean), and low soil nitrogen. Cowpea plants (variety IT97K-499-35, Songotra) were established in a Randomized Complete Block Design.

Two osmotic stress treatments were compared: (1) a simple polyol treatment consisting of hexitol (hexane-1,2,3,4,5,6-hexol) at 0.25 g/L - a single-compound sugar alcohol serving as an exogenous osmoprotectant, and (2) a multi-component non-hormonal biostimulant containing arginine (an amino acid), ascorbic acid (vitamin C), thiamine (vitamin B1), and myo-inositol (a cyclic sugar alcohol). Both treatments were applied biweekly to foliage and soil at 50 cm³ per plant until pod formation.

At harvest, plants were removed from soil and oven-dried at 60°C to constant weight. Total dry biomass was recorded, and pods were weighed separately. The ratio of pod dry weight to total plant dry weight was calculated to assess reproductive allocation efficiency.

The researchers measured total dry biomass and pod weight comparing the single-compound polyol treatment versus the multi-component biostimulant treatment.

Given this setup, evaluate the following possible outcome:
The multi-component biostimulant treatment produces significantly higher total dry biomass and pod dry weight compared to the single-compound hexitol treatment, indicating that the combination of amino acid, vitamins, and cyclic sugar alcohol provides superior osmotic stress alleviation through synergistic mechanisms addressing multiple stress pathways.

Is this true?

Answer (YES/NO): NO